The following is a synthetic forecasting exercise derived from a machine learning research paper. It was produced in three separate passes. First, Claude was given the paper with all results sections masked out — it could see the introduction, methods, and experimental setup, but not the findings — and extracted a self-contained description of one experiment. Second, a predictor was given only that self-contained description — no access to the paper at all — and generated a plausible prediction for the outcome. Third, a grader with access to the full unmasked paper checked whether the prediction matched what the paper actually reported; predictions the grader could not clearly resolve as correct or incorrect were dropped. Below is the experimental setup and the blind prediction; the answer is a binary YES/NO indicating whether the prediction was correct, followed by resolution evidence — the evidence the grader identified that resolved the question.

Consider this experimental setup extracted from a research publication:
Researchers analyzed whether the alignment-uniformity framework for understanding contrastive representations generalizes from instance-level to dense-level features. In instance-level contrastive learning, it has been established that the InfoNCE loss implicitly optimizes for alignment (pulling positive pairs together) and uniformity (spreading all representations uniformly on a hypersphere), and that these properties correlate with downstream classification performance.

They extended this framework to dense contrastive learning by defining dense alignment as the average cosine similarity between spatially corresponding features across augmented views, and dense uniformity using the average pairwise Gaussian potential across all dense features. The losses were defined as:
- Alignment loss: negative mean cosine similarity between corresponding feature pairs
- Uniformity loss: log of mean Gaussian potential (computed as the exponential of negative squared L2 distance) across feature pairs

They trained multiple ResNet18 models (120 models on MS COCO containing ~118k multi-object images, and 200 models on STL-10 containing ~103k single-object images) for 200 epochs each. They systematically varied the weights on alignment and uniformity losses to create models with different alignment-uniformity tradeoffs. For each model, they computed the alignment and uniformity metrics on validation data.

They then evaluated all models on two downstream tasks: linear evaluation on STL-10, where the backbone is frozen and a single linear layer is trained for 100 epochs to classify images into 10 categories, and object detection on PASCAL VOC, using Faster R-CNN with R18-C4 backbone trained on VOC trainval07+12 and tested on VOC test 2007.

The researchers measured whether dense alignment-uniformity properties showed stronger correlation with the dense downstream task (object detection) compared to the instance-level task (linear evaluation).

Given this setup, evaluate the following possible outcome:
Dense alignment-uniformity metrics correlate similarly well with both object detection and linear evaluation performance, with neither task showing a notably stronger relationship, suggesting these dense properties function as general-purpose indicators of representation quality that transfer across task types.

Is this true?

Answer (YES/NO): NO